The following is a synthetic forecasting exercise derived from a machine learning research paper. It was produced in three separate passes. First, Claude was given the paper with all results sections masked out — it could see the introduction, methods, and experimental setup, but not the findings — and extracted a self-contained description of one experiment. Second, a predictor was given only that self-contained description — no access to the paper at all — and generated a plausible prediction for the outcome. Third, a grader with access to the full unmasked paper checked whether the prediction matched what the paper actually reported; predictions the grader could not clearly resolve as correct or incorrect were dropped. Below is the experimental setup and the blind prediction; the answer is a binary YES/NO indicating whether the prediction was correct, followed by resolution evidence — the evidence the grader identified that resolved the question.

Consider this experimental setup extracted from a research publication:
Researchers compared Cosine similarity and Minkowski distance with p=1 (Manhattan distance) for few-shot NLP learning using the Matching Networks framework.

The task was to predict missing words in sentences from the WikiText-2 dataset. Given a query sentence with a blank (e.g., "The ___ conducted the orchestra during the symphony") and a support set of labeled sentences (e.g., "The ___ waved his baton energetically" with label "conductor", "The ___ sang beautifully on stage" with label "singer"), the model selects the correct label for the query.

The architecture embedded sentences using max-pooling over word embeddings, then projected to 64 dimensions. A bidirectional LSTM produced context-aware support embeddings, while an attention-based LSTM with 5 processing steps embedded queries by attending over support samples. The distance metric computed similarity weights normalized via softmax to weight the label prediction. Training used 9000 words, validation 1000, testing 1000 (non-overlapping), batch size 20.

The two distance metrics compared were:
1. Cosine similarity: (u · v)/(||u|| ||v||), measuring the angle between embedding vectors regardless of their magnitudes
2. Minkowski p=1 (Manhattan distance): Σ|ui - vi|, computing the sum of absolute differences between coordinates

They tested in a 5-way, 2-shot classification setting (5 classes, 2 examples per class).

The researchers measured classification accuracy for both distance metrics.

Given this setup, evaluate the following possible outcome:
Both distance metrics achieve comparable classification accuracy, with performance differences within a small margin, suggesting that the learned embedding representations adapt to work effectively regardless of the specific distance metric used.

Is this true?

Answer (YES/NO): NO